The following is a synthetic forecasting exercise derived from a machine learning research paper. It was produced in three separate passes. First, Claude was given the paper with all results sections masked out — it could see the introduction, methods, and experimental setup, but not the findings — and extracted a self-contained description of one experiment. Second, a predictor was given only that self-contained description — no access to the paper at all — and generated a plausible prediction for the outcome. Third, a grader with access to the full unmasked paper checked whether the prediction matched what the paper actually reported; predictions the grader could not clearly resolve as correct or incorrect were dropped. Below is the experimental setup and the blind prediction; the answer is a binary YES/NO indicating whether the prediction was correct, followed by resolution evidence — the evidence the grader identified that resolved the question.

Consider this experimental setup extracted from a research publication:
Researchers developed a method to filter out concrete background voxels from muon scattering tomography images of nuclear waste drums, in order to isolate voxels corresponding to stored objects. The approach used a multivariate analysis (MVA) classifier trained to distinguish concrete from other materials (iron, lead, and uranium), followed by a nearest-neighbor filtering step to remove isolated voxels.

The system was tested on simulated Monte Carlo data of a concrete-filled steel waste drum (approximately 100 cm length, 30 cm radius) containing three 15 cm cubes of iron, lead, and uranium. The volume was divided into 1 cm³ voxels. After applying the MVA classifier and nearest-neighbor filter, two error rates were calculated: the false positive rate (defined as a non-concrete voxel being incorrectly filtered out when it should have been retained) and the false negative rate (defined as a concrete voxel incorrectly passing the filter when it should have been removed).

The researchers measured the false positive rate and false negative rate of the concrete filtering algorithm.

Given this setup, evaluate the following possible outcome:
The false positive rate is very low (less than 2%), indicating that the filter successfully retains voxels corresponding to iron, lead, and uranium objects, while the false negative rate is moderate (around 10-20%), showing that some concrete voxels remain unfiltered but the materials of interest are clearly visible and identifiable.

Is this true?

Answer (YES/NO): NO